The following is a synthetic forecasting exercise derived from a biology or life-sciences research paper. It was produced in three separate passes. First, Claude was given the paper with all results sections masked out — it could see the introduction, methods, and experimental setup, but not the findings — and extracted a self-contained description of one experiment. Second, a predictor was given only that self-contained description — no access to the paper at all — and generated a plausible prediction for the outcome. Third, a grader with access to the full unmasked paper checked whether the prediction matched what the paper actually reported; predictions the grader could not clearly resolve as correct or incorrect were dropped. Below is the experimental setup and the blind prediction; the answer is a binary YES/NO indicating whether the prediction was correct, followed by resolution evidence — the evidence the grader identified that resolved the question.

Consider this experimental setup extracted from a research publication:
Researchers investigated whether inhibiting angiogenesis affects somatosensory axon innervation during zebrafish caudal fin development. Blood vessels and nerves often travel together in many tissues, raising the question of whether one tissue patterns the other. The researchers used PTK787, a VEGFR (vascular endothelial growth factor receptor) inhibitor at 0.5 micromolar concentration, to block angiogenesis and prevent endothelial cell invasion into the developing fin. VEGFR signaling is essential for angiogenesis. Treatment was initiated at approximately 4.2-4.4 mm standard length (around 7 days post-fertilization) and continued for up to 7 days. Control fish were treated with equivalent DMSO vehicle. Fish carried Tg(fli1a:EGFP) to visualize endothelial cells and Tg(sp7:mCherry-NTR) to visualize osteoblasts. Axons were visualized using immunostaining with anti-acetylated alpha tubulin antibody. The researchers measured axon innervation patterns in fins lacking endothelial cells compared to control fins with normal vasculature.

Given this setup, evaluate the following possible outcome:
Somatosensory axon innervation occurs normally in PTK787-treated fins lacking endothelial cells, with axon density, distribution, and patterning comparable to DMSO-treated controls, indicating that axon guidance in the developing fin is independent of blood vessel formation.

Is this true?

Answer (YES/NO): YES